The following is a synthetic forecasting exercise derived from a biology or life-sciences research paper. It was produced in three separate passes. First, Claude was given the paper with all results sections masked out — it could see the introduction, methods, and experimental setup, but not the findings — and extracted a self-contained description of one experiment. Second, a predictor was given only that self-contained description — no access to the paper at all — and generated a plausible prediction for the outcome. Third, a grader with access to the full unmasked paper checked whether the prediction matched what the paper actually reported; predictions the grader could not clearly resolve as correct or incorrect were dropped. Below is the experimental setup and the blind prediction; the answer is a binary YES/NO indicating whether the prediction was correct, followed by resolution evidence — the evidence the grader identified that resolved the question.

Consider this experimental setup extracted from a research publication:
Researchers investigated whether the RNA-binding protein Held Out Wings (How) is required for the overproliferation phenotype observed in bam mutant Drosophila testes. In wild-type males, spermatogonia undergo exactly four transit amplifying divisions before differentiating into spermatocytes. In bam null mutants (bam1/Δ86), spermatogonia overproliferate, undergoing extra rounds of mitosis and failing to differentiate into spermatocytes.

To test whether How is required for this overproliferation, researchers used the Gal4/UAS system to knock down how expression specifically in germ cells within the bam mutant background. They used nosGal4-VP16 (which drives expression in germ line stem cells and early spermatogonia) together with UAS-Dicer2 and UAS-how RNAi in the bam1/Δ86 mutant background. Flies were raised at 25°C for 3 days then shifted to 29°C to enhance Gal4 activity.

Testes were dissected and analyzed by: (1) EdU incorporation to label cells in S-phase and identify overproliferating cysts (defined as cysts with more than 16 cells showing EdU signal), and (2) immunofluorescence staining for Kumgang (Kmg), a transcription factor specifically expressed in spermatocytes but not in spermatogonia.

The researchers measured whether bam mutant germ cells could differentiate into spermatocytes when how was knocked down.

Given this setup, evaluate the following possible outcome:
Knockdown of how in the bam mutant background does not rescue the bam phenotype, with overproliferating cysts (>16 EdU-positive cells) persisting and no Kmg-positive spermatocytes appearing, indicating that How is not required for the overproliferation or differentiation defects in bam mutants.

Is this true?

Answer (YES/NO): NO